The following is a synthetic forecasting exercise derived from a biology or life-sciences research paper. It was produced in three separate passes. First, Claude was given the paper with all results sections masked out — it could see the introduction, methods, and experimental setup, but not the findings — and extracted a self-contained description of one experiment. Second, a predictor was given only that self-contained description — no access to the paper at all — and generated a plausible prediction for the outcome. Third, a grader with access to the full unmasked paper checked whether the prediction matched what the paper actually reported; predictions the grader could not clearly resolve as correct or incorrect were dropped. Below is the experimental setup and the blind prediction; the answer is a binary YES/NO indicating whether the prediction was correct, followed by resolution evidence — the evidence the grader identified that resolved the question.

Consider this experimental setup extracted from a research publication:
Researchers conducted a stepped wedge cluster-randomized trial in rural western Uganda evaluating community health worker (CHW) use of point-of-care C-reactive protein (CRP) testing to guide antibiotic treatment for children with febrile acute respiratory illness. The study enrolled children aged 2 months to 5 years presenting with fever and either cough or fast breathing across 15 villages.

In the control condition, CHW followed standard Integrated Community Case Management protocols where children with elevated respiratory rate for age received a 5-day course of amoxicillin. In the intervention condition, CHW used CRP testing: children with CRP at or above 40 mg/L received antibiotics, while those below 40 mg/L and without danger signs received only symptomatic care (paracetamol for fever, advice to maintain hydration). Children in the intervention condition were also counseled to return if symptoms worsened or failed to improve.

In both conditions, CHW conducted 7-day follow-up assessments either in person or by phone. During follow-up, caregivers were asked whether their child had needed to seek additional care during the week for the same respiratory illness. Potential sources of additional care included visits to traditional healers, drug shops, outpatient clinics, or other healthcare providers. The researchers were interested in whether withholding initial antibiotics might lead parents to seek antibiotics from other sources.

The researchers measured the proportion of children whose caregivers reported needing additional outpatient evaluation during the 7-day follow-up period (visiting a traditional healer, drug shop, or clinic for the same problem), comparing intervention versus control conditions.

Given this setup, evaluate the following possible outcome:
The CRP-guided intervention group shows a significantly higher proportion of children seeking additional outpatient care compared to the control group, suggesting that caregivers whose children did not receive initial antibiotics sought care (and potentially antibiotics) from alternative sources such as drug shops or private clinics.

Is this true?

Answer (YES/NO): NO